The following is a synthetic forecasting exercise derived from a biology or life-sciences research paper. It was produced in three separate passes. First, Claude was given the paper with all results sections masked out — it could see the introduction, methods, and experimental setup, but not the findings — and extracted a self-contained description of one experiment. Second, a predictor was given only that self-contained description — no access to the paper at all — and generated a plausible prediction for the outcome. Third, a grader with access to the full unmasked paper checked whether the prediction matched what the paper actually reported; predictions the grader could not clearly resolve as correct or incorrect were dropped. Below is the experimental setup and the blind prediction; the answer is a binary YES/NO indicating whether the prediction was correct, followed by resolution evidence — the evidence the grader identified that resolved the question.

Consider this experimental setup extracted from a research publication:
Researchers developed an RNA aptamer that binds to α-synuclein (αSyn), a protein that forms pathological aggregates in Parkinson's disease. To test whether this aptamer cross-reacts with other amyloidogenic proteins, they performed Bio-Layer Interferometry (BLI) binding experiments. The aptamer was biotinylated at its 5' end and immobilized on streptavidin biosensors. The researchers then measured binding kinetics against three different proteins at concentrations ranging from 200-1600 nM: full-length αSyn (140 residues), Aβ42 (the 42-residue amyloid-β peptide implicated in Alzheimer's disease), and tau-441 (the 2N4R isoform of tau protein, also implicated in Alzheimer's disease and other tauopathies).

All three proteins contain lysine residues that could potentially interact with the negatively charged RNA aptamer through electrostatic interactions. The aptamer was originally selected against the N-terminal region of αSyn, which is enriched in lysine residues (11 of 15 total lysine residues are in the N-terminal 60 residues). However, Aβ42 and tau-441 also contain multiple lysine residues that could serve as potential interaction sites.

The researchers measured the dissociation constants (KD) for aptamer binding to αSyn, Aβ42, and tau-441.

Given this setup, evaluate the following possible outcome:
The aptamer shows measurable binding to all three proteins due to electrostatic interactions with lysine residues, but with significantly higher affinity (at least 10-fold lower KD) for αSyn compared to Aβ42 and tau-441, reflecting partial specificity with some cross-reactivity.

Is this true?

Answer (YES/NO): NO